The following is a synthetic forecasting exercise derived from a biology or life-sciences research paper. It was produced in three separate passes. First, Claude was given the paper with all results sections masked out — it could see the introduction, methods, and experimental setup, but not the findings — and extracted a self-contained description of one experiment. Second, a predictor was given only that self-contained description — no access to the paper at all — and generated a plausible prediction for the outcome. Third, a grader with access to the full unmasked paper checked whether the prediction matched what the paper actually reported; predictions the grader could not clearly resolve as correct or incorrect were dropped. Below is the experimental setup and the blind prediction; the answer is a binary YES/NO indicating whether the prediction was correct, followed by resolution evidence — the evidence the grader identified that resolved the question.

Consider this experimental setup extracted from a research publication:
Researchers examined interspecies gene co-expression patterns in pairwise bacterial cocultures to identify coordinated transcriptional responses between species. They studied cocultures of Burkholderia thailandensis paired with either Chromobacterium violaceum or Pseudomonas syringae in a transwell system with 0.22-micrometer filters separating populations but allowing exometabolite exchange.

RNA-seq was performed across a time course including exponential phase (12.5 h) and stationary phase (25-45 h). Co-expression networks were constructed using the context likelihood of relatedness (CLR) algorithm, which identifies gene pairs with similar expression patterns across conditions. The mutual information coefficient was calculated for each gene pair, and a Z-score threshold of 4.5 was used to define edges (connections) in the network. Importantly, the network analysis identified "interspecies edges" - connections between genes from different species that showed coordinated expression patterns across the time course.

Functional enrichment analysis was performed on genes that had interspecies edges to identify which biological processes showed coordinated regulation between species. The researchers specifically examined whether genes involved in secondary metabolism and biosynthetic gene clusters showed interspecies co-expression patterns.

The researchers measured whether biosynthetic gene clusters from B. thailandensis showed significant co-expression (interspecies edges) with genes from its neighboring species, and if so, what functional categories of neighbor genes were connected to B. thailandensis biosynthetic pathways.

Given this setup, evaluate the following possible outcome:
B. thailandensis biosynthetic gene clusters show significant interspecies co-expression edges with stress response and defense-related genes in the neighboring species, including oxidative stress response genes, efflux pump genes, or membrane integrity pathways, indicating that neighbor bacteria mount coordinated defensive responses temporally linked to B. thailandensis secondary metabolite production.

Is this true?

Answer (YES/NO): NO